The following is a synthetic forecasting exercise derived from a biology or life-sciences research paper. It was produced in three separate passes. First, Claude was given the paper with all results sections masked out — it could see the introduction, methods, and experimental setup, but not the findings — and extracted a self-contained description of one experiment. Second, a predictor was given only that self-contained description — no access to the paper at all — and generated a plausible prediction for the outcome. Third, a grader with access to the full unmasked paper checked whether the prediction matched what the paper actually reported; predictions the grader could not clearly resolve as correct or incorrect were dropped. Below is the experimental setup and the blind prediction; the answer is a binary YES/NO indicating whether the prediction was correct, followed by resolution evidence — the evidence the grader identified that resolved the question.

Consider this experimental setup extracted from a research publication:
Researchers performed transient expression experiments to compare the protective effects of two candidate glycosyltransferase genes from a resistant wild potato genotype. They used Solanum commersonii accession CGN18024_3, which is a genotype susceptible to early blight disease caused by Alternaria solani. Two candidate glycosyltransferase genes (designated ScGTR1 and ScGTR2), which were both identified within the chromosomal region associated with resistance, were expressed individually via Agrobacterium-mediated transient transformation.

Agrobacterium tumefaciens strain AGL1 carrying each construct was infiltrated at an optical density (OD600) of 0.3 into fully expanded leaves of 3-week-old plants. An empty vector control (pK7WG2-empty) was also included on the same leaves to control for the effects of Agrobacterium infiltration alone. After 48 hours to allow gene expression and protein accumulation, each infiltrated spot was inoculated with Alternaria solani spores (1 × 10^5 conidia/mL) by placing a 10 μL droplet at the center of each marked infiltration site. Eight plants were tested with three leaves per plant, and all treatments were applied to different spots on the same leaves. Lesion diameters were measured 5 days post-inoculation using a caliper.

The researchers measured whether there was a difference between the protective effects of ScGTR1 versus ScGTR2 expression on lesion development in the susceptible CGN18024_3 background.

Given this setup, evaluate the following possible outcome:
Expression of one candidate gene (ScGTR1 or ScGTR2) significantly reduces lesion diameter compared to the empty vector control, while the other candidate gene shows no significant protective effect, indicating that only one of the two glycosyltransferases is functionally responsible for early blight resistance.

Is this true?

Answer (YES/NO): NO